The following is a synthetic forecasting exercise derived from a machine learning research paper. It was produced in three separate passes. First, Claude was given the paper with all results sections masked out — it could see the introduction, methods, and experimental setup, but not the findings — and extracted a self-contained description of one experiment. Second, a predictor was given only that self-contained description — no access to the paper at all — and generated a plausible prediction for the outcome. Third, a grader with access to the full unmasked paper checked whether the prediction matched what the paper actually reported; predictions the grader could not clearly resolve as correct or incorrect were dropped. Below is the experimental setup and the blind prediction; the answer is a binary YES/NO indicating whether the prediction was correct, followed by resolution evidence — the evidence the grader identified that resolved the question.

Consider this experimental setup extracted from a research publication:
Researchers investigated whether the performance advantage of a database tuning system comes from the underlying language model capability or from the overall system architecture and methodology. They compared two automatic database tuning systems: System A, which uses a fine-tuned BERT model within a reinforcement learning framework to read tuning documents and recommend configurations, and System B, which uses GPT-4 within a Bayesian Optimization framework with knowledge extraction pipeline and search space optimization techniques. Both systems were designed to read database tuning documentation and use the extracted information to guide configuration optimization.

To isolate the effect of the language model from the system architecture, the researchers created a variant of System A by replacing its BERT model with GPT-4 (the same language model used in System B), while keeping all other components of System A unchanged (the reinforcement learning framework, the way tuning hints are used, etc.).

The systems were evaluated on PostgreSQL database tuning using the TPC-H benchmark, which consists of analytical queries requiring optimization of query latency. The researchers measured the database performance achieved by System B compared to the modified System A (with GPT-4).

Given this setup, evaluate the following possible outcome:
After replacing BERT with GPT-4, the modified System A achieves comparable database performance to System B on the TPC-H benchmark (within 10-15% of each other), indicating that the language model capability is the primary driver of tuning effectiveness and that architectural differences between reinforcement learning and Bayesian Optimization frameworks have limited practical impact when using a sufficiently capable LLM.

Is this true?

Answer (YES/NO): NO